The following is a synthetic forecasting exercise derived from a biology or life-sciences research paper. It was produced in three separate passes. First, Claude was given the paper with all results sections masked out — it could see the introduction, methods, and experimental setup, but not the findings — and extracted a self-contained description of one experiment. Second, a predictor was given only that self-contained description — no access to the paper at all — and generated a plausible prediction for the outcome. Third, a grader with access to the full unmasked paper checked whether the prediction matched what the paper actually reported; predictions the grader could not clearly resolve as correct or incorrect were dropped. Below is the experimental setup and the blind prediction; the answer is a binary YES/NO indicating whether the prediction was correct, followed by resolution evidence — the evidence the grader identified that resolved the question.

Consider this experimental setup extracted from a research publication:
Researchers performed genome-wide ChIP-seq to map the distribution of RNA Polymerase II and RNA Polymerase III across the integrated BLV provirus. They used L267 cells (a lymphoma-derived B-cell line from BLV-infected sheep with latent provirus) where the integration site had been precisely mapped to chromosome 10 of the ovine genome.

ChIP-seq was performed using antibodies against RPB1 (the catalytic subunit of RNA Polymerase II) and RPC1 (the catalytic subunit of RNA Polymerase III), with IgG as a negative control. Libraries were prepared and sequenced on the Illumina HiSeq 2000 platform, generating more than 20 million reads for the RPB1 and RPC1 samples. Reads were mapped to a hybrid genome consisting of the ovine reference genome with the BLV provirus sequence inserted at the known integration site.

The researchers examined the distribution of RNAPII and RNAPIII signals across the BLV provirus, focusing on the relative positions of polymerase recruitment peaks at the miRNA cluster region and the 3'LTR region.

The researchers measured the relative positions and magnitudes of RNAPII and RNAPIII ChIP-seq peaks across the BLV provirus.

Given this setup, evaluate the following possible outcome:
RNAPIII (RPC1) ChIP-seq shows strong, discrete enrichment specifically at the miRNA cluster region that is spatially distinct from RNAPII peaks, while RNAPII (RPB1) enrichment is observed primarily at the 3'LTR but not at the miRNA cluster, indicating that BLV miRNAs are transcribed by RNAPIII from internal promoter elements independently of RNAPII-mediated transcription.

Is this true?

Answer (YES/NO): NO